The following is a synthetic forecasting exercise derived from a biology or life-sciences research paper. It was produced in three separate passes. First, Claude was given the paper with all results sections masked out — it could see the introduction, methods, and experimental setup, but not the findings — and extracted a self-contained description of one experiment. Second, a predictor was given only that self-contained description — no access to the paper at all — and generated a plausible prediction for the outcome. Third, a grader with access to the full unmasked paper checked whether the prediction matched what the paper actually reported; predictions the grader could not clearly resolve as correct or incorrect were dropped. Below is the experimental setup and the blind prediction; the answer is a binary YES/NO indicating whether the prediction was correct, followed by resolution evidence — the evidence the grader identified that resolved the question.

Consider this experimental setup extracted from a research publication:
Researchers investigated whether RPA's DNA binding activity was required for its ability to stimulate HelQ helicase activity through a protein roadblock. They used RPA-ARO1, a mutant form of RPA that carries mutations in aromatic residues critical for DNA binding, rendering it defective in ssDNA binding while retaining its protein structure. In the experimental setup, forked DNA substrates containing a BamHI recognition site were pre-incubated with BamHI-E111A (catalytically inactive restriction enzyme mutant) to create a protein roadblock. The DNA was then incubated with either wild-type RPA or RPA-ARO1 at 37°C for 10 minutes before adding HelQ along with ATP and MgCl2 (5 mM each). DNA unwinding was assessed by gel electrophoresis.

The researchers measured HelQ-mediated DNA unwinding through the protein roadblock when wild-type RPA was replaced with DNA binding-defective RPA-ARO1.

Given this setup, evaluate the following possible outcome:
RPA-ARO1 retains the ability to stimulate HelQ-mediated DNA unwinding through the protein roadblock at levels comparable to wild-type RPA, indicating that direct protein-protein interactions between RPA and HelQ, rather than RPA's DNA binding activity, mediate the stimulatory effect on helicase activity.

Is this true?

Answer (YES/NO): NO